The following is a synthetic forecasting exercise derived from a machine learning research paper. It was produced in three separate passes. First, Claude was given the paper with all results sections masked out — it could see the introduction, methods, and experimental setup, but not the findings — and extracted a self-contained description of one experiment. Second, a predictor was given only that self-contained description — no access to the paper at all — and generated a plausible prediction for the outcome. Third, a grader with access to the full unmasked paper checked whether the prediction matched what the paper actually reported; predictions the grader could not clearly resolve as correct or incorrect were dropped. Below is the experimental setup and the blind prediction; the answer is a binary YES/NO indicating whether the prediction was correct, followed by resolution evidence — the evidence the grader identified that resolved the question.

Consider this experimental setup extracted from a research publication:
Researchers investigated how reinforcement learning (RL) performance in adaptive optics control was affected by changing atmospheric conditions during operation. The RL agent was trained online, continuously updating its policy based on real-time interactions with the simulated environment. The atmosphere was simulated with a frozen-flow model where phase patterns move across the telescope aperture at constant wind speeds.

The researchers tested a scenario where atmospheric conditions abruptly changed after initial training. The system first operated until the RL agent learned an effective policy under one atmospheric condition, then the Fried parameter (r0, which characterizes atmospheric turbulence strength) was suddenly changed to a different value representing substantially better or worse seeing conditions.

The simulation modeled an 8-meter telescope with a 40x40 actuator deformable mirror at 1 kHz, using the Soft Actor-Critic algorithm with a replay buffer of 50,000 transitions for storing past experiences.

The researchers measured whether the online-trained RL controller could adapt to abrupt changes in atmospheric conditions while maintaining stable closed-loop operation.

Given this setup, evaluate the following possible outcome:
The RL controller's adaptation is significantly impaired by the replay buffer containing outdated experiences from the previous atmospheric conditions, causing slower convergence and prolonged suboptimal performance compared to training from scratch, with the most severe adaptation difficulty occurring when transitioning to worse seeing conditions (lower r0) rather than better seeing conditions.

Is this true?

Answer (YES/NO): NO